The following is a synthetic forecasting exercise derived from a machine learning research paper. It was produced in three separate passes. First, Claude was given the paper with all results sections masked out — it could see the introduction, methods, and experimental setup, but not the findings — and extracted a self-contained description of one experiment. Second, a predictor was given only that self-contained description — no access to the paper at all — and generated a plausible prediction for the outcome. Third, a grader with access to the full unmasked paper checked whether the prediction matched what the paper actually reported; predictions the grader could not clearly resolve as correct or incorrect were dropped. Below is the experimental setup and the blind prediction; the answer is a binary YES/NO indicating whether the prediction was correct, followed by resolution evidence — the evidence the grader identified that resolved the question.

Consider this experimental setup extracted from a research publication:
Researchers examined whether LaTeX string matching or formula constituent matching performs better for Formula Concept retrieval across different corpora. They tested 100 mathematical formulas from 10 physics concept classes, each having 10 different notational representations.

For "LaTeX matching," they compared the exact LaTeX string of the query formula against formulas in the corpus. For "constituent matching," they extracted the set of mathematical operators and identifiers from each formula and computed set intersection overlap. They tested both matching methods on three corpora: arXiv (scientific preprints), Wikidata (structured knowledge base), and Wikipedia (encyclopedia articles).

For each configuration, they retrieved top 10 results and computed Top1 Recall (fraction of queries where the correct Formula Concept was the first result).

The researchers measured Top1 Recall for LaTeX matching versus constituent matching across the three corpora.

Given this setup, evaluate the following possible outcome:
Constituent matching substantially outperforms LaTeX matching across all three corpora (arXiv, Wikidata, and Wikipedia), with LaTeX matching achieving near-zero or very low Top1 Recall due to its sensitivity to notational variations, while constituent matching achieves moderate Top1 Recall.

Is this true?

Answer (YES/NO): NO